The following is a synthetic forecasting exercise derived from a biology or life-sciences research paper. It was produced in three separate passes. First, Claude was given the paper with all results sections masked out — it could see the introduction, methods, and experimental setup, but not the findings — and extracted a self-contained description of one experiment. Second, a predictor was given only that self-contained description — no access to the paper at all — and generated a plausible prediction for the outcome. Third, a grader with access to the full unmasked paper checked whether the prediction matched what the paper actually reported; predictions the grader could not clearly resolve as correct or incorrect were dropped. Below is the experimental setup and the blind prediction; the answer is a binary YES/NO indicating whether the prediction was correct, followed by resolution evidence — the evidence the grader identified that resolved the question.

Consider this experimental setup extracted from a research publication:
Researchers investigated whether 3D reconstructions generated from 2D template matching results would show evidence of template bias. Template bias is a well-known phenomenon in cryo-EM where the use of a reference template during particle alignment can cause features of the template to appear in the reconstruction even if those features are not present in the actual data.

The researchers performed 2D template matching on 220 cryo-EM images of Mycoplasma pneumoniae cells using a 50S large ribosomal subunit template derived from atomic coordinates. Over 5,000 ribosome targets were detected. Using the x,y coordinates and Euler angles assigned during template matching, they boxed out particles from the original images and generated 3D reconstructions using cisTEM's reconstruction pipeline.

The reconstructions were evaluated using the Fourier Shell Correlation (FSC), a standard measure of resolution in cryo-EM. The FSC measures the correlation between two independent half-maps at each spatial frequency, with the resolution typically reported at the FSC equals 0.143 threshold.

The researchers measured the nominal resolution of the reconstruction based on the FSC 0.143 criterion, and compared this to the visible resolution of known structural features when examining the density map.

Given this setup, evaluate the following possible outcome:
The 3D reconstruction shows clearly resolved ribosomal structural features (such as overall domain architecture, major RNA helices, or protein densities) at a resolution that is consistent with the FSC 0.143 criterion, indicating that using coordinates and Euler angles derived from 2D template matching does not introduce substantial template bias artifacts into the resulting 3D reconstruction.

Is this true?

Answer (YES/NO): NO